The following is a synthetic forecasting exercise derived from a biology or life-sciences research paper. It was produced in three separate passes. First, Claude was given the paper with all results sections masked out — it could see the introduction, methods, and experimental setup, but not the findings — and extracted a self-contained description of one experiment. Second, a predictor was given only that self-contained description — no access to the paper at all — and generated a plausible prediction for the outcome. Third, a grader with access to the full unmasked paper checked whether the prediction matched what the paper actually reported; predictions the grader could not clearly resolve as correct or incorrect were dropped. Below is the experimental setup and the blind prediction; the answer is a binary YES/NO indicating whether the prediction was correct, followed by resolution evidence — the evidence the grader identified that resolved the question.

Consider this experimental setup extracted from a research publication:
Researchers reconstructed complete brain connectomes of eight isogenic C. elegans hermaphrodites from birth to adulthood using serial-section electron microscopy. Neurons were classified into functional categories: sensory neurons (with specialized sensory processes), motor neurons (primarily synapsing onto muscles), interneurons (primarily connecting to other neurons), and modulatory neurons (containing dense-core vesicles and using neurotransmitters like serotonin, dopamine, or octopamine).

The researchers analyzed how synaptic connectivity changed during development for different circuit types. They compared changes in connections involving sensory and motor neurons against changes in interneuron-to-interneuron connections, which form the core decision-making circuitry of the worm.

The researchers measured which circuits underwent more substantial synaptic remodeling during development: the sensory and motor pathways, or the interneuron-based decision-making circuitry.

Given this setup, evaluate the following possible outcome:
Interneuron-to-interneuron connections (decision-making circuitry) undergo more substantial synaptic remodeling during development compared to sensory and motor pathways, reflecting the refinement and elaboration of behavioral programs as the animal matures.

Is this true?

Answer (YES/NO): NO